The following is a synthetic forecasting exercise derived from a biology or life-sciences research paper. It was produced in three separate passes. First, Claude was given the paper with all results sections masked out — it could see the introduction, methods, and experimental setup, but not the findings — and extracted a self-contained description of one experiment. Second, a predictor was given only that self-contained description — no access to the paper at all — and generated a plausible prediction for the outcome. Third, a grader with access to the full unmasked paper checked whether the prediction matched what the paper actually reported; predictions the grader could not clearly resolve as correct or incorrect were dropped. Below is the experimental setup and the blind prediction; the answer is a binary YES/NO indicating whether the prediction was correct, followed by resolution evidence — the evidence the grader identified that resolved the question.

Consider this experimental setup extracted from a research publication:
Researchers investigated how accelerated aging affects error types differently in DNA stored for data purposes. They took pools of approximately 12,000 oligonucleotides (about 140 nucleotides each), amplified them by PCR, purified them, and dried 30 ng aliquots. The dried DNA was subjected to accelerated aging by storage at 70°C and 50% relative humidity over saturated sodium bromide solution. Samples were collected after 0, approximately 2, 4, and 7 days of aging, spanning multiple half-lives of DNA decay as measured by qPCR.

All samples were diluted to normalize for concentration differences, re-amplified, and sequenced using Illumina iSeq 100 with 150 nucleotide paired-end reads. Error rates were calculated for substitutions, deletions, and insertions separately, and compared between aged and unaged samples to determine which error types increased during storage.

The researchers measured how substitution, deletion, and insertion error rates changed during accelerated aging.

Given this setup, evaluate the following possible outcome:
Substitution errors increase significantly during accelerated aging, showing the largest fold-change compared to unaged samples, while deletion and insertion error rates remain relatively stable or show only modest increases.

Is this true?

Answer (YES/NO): YES